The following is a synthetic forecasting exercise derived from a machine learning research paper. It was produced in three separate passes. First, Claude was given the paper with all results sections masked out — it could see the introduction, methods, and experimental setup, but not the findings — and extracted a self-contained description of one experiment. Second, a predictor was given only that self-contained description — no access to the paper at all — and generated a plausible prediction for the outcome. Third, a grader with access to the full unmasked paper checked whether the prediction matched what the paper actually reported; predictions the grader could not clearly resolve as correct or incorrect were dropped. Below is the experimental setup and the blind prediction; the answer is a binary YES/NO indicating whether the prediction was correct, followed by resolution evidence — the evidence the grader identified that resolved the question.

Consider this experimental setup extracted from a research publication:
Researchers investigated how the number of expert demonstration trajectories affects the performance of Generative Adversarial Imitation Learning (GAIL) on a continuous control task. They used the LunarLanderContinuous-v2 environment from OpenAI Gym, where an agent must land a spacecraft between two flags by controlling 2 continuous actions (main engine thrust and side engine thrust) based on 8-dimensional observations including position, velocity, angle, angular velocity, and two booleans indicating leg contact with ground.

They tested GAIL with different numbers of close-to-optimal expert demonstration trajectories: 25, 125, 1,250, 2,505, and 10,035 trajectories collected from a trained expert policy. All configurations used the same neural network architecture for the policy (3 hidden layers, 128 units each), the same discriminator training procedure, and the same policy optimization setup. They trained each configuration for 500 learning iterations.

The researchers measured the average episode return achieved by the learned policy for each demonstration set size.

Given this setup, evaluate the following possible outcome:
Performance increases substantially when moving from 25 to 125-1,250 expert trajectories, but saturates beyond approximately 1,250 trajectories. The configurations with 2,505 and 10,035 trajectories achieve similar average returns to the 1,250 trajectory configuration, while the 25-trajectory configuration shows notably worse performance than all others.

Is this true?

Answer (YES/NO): NO